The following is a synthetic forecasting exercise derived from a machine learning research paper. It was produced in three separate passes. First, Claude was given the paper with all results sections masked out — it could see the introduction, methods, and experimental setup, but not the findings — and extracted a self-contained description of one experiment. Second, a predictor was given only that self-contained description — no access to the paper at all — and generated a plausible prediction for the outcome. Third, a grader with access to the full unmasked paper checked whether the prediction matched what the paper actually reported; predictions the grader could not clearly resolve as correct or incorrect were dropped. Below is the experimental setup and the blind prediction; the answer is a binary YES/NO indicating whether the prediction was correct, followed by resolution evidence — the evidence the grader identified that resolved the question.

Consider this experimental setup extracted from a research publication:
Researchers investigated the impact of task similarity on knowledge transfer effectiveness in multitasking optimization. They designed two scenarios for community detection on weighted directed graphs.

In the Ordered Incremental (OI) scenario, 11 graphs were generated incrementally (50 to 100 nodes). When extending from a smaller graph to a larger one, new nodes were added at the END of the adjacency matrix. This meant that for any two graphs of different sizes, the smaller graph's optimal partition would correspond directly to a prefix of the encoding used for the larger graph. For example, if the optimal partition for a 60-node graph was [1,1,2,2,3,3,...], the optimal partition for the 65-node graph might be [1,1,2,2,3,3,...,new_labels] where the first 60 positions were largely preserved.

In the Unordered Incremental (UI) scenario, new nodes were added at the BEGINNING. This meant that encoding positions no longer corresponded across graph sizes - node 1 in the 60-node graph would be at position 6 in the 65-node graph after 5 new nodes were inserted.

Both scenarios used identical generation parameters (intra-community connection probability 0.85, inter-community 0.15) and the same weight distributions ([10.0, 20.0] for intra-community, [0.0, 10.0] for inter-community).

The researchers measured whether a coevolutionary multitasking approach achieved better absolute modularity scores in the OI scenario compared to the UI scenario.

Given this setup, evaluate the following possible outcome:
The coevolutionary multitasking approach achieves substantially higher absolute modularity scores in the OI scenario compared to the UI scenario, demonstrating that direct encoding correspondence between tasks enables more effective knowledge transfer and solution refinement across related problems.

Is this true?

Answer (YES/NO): YES